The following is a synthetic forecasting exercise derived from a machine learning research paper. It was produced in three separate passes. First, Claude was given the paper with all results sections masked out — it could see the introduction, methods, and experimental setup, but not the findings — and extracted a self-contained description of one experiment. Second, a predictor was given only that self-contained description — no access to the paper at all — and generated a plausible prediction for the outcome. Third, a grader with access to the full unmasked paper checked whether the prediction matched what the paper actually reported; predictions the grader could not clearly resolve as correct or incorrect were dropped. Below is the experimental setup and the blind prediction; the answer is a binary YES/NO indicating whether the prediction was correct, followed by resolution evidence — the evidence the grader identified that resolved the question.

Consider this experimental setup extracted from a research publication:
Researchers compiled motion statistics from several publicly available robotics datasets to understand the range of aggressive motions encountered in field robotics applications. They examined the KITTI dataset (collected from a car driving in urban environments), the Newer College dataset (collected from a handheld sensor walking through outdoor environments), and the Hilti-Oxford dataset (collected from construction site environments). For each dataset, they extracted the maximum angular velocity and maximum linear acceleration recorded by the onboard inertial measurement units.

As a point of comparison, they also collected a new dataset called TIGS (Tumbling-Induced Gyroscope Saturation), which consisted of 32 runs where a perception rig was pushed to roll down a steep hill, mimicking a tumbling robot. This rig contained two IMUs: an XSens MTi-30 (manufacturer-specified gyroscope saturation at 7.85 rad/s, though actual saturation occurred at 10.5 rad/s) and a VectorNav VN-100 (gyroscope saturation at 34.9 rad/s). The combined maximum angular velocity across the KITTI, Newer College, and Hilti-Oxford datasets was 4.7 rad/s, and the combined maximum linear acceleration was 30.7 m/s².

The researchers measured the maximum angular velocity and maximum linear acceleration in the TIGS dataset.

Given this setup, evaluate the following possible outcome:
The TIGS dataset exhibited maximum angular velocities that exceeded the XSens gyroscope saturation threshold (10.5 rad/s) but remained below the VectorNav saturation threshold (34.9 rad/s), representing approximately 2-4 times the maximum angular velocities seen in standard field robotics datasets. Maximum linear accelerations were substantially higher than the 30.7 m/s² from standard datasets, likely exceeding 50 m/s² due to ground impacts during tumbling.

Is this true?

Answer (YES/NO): YES